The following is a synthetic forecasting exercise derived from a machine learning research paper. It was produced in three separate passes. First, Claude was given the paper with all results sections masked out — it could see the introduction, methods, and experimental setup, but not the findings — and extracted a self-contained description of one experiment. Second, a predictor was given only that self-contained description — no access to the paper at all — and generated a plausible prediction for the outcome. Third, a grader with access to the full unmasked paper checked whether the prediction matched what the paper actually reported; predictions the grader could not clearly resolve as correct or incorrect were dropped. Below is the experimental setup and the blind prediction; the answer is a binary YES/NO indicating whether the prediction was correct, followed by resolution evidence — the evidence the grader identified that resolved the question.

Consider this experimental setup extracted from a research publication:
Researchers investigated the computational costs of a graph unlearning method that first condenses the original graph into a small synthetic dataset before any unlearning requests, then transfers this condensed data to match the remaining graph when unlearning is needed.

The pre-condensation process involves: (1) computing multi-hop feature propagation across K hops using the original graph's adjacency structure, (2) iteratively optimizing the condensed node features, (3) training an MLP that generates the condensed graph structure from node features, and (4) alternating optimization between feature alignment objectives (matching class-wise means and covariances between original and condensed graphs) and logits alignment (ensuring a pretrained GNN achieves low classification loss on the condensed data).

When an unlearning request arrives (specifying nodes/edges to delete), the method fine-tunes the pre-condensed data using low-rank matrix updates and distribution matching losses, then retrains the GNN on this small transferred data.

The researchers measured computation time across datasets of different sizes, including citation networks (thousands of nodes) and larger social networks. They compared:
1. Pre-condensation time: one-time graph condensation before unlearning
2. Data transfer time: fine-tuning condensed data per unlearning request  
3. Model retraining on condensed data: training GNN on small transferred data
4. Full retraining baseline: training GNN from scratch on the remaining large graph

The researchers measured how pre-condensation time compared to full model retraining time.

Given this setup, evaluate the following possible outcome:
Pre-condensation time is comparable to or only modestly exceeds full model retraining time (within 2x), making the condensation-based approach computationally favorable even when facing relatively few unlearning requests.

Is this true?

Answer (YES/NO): NO